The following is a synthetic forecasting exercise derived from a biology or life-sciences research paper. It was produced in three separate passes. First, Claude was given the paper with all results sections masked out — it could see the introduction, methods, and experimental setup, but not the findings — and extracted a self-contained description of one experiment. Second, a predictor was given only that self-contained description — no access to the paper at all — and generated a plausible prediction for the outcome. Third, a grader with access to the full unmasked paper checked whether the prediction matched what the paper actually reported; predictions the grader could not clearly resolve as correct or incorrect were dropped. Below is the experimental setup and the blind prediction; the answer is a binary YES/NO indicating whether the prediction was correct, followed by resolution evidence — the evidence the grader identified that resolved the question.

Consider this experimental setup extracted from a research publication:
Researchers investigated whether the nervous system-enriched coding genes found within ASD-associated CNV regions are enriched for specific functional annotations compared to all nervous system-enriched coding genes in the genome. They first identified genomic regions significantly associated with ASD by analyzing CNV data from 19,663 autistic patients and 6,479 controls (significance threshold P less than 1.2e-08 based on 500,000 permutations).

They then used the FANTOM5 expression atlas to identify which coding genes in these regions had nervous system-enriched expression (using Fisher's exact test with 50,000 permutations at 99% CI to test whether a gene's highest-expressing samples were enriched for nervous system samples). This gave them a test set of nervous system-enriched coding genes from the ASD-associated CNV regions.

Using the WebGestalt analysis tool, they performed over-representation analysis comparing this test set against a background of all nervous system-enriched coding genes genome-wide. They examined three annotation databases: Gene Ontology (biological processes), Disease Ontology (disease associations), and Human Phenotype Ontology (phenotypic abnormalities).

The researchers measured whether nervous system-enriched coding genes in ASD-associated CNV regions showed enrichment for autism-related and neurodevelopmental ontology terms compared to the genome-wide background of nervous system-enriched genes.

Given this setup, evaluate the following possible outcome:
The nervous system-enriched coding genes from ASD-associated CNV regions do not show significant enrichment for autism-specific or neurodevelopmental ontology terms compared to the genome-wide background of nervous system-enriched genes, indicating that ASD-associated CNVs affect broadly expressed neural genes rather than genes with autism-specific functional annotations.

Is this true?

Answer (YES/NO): NO